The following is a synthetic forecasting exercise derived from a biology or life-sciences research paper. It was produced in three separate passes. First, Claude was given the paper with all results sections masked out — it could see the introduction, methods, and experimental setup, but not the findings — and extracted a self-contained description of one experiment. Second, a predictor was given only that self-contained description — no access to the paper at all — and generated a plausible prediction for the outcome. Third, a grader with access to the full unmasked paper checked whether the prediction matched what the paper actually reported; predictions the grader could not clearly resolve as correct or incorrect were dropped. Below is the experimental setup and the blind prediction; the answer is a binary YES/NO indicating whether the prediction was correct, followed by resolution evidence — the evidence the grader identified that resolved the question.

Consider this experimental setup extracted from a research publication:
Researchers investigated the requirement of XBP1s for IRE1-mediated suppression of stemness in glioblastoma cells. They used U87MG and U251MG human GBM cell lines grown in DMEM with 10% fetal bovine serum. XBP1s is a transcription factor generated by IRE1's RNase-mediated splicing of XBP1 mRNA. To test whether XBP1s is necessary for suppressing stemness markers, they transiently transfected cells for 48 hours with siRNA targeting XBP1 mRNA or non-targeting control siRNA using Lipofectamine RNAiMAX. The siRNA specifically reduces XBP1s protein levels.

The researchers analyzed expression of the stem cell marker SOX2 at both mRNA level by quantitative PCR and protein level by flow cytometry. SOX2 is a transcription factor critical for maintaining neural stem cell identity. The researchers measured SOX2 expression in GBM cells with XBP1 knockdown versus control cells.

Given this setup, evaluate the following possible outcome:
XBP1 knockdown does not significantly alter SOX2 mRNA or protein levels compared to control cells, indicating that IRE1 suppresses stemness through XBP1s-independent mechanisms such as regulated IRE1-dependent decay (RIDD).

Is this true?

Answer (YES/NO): NO